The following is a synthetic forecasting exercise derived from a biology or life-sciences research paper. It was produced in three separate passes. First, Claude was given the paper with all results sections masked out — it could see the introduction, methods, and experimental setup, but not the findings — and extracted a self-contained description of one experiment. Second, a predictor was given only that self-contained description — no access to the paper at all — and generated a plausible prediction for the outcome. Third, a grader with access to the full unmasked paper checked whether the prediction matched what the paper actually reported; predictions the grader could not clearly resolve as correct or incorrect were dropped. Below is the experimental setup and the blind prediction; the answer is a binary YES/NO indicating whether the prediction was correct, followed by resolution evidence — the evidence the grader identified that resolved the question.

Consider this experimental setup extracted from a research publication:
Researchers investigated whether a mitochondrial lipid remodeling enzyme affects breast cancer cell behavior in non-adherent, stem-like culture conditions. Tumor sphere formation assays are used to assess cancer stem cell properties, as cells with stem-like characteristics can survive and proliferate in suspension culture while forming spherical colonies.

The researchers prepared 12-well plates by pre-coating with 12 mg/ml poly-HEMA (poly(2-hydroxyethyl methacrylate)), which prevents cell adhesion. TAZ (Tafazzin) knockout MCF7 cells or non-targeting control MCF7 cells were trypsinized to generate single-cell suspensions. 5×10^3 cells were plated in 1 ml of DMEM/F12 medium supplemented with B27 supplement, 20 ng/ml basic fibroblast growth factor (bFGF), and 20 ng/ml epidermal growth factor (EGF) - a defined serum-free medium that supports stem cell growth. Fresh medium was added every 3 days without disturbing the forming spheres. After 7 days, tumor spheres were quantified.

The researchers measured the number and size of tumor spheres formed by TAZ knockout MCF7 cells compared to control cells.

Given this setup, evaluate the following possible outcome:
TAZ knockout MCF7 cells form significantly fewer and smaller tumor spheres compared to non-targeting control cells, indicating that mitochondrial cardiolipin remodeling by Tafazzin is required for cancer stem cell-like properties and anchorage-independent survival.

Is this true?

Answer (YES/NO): NO